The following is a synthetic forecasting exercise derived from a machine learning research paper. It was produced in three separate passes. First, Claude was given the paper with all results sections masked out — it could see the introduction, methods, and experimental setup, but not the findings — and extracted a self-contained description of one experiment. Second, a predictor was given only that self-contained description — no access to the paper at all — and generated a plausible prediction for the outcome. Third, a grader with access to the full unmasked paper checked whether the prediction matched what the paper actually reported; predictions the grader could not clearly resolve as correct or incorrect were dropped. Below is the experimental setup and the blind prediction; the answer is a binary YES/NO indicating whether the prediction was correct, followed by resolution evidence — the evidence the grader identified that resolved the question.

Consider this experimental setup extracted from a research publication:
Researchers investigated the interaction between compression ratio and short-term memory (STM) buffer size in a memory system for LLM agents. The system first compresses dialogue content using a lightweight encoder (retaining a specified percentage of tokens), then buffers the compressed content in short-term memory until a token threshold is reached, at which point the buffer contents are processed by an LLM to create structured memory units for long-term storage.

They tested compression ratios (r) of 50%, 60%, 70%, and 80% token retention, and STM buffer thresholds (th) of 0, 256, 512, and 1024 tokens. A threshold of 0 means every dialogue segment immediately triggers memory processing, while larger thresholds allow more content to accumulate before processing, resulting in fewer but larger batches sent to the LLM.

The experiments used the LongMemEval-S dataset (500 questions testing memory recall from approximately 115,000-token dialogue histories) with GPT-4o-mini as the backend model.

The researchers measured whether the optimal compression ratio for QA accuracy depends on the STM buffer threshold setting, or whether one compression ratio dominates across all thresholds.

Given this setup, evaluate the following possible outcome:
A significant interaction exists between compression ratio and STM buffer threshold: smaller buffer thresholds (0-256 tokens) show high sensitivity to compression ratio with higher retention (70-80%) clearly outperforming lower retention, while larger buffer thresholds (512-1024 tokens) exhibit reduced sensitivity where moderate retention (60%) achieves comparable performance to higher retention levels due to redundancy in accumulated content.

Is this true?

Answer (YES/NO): NO